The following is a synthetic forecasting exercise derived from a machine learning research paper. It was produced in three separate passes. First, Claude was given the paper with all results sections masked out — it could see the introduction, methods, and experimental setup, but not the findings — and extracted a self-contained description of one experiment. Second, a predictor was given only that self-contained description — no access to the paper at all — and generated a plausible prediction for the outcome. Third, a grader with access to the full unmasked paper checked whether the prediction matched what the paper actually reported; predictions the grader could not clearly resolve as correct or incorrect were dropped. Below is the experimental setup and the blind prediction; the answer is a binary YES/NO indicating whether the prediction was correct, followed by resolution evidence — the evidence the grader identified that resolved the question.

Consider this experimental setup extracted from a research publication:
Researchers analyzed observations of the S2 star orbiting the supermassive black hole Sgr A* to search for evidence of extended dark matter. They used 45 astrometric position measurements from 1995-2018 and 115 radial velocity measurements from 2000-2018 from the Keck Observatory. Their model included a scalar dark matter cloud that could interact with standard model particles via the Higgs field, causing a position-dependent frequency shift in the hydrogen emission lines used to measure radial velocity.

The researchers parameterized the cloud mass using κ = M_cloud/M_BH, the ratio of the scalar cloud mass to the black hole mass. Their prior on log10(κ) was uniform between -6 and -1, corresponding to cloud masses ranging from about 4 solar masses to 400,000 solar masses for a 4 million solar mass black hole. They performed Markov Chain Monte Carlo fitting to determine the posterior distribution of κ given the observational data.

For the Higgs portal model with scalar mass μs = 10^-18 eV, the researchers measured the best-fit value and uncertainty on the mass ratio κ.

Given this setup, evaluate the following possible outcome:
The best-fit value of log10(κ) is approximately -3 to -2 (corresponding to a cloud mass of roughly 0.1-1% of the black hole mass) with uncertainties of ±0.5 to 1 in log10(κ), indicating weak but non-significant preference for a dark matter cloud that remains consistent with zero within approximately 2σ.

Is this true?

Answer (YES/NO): NO